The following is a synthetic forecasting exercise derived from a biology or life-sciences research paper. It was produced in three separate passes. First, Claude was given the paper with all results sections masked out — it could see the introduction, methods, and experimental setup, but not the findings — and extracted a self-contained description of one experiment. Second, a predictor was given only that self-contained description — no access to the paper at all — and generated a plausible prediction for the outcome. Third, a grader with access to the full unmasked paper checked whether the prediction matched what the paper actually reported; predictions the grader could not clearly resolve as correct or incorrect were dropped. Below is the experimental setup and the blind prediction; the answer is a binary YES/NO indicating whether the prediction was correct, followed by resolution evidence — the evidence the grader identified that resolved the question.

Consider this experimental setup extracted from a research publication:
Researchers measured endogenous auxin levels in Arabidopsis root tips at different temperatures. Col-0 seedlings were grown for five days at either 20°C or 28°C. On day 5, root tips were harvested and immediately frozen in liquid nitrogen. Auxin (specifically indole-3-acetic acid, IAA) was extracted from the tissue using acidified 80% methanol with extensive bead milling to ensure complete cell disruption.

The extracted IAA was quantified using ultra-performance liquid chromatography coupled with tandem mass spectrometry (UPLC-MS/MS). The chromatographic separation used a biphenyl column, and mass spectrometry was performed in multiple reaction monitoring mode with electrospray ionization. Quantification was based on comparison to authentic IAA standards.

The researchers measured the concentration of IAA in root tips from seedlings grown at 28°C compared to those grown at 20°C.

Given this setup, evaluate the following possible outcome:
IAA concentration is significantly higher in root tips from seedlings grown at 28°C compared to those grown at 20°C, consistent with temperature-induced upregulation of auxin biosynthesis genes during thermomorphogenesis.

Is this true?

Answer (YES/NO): YES